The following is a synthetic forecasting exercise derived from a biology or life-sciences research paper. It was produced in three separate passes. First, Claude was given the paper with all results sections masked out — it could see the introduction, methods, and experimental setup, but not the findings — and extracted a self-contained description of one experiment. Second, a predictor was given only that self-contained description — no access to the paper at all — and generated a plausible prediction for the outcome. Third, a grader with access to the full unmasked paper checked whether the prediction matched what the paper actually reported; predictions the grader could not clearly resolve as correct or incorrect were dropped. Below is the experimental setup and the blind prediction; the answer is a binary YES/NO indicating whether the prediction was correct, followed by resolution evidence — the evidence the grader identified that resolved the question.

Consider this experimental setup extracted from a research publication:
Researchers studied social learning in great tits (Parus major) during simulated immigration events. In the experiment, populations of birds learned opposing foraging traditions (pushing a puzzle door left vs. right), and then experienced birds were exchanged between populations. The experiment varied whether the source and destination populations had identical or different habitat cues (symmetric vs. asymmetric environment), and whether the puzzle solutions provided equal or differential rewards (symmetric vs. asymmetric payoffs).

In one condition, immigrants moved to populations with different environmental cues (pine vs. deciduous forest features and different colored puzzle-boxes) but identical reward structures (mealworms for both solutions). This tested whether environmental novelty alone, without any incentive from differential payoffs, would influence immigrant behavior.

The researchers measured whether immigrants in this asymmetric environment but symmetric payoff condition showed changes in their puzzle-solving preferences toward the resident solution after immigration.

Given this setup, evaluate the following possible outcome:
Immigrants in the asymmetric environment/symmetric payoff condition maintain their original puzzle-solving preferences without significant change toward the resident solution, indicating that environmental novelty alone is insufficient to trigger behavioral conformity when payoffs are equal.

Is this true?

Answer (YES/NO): YES